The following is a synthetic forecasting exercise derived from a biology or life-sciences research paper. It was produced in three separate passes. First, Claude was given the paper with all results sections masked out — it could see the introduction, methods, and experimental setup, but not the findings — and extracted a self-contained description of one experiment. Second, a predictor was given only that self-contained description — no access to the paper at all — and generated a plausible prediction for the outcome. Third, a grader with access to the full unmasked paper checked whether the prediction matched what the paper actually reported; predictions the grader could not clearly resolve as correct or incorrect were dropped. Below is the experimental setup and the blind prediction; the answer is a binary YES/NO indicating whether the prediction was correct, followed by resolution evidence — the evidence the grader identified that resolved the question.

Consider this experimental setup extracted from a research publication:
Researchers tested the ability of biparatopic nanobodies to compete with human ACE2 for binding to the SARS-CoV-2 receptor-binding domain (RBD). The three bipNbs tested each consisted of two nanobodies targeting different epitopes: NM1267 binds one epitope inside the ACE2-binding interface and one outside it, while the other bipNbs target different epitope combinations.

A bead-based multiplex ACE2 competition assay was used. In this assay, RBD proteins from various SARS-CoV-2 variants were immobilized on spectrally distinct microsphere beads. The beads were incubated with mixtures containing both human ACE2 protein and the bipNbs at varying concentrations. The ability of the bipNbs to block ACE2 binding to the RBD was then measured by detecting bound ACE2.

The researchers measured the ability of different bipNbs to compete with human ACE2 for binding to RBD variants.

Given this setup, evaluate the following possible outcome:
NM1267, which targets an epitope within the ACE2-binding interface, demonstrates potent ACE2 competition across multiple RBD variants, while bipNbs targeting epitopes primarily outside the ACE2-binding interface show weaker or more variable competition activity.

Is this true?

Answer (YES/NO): NO